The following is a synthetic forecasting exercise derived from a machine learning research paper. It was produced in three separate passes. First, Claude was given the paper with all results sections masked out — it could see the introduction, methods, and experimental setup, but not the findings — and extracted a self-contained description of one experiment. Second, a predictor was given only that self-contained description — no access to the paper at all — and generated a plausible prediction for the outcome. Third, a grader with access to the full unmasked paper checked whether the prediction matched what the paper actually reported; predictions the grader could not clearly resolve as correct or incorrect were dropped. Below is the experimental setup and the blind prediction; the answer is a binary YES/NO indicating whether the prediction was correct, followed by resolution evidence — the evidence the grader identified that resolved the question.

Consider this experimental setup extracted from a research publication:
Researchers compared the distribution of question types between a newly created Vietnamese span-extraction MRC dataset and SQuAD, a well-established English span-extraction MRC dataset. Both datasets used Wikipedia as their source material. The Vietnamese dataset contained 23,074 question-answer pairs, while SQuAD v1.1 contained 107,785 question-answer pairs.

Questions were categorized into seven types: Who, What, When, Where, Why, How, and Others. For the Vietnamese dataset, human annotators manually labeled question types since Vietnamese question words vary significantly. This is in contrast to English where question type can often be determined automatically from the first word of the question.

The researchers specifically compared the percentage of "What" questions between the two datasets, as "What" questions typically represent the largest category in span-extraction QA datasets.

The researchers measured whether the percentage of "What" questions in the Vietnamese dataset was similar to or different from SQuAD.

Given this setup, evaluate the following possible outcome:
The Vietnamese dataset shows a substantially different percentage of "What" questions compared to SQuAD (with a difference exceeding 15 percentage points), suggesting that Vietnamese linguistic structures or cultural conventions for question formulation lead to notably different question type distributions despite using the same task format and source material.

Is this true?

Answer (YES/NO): NO